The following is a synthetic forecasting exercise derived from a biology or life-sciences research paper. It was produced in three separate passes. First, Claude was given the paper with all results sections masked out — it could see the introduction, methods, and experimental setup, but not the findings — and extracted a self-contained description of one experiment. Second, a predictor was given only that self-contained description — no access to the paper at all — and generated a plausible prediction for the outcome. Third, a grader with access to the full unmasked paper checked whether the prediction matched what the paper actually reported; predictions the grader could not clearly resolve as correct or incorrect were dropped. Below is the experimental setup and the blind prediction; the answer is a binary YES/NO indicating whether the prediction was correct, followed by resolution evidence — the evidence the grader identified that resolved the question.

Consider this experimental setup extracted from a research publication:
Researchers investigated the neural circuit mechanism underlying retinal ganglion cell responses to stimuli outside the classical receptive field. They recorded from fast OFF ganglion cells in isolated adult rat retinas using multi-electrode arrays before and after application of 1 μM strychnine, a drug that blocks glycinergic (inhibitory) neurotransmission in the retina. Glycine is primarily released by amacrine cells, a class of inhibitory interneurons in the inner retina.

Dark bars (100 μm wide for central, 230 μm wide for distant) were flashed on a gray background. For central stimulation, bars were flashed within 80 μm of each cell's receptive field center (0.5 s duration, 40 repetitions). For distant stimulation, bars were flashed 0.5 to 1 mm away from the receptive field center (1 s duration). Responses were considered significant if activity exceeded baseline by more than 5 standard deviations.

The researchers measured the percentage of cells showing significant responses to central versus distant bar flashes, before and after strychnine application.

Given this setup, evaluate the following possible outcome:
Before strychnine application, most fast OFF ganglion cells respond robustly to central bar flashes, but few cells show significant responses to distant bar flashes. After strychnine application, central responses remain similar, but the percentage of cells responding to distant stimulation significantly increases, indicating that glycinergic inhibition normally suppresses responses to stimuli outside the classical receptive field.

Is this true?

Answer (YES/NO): NO